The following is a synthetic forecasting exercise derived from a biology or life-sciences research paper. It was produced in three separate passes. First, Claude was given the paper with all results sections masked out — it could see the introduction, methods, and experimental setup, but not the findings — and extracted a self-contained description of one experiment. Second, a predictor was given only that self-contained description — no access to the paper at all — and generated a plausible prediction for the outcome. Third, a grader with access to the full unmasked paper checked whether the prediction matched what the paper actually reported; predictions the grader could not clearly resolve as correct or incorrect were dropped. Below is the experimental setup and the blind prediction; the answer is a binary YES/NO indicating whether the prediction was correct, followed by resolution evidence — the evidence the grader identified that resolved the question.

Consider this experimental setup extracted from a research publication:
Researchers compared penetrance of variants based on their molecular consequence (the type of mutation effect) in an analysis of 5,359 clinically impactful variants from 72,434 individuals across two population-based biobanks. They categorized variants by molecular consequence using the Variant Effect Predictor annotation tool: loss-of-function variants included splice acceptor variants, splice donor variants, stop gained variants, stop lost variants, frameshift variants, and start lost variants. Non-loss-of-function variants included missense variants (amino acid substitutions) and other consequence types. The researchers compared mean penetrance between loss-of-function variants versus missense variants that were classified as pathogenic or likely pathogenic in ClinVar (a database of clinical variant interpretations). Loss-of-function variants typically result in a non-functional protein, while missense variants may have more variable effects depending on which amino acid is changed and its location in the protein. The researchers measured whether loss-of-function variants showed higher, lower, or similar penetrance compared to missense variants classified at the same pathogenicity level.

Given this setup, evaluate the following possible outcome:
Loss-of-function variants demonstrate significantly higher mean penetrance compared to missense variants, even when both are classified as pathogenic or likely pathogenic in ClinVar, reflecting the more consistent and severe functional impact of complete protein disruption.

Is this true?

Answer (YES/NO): YES